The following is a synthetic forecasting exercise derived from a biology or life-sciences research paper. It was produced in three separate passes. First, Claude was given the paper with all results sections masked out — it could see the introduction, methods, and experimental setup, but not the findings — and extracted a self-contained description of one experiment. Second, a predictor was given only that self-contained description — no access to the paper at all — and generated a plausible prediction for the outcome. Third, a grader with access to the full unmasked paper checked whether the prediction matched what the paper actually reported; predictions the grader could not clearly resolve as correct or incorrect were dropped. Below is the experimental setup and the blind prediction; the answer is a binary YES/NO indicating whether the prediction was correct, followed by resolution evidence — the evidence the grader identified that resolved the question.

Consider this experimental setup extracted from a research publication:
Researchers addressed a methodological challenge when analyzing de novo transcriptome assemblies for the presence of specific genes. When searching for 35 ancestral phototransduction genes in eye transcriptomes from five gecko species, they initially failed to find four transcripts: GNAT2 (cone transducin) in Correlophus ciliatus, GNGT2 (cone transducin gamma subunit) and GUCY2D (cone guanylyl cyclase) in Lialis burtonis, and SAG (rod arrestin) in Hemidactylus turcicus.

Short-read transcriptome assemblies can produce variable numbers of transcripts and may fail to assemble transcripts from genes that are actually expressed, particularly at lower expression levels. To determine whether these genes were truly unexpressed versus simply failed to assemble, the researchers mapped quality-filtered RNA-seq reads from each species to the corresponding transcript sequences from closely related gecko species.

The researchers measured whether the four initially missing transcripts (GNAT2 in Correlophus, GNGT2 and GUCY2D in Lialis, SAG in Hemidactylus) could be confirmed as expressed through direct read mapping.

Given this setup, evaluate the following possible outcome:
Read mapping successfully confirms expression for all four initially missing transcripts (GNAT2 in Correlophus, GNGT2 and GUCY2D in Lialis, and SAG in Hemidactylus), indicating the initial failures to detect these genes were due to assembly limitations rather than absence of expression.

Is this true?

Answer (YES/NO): YES